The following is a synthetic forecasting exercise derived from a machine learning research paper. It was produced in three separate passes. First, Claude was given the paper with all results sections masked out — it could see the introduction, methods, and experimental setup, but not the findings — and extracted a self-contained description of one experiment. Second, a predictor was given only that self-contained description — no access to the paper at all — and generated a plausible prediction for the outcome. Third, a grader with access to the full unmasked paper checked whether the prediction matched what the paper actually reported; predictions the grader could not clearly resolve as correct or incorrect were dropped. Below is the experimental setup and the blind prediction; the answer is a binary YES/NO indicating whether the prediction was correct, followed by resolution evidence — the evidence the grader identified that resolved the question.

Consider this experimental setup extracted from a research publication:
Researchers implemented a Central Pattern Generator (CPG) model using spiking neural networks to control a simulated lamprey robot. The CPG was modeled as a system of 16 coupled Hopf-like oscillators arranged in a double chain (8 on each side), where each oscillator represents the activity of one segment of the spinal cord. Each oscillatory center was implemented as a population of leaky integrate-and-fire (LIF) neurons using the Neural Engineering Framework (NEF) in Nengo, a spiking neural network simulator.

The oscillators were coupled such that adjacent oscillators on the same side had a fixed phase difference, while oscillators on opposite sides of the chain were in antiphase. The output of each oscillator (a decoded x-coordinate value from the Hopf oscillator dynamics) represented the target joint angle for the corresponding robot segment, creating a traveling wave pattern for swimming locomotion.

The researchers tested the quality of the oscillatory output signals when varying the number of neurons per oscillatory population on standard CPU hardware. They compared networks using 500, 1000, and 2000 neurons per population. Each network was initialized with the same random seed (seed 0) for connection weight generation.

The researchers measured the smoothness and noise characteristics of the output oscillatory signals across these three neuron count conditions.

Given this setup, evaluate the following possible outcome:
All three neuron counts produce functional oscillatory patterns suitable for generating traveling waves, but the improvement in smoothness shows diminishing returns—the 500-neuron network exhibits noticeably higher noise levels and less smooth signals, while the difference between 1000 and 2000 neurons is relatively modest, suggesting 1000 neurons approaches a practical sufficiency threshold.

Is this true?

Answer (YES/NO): NO